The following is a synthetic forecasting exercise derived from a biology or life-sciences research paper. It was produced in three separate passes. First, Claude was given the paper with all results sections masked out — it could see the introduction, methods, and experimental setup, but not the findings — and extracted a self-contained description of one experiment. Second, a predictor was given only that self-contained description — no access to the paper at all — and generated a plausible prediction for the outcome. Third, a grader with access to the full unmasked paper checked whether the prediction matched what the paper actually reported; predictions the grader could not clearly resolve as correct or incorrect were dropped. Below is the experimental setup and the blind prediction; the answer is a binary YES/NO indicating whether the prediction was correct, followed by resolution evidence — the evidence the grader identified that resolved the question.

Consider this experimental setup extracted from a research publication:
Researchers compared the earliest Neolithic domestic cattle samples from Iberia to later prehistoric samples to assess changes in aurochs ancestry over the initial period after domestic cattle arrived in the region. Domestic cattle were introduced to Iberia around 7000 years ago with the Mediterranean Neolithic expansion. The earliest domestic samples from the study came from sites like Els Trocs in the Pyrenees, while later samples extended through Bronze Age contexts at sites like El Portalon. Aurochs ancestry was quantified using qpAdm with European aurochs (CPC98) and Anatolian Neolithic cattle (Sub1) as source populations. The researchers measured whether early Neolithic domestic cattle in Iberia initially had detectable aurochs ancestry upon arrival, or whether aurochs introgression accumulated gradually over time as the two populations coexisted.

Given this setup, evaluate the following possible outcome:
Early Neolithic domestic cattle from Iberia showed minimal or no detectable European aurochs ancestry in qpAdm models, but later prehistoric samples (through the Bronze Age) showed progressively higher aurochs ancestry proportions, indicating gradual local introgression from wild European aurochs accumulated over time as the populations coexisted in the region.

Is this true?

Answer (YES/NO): NO